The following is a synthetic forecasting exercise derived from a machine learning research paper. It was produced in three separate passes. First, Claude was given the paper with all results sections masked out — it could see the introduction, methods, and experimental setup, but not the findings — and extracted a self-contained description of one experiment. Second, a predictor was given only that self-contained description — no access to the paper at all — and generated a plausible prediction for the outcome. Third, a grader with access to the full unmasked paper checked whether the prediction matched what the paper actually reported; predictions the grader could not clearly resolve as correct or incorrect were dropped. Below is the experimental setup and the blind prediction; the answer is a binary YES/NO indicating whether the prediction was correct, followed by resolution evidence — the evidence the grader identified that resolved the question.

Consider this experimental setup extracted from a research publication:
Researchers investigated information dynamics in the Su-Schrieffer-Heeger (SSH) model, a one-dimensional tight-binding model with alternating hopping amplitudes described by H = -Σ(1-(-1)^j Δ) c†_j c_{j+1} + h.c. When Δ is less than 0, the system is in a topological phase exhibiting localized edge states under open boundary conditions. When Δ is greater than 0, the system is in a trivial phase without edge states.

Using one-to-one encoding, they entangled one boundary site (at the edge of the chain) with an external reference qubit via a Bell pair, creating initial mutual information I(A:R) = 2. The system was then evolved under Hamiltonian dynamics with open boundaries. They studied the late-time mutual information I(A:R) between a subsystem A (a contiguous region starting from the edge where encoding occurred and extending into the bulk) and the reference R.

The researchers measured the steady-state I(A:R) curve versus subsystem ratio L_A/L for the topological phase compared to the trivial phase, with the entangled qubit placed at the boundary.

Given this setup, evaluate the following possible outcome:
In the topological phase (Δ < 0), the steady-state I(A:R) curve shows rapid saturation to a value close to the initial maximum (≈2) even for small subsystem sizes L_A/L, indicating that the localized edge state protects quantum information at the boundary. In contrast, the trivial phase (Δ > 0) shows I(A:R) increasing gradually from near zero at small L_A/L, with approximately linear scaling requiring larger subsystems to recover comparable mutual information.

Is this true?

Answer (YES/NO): NO